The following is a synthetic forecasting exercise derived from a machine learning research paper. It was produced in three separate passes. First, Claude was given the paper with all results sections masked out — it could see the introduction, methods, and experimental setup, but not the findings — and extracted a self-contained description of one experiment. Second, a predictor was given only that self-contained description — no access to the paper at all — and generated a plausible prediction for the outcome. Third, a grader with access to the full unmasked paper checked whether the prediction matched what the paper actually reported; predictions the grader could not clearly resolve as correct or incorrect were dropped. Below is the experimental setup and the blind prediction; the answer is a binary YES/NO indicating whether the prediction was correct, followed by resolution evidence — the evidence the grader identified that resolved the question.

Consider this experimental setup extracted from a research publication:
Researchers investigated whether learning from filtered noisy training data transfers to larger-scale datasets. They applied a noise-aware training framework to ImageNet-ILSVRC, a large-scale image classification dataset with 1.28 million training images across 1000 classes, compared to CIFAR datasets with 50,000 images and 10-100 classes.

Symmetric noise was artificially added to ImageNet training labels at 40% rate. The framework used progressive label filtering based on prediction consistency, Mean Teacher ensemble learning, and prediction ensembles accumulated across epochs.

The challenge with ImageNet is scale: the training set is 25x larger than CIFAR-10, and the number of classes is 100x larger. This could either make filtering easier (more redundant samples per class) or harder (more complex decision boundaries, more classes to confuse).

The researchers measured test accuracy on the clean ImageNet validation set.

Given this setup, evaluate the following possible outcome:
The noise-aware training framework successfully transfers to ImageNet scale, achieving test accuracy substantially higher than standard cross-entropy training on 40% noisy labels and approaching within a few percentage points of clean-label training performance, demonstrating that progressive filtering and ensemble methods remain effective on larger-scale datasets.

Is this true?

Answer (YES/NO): NO